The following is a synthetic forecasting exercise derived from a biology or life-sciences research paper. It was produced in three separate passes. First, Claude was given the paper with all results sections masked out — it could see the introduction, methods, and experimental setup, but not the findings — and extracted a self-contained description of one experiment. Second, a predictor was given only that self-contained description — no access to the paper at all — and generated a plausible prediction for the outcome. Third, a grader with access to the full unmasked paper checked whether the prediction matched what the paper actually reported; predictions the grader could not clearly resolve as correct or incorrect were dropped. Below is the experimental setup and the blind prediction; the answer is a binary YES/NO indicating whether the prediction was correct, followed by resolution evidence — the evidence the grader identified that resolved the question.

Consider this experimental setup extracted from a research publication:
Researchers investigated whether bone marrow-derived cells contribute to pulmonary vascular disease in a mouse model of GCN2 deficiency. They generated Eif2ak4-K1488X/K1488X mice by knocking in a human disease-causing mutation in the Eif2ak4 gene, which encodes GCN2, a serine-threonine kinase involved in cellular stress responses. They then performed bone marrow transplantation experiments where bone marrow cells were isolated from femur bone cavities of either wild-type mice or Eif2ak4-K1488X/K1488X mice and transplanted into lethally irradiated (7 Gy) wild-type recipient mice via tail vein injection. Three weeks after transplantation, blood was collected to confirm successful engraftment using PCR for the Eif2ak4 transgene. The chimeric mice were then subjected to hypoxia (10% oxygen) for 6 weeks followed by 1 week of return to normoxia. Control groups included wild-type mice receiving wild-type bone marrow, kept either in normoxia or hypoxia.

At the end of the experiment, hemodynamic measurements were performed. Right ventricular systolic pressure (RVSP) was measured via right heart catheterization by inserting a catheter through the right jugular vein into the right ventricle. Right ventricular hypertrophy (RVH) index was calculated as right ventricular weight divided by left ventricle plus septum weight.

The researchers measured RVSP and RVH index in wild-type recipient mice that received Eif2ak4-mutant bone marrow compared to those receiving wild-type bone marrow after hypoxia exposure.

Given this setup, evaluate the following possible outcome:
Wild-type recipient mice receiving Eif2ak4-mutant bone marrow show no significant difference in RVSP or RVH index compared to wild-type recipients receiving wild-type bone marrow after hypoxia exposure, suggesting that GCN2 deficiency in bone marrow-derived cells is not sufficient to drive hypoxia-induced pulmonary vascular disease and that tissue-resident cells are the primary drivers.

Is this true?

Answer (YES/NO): NO